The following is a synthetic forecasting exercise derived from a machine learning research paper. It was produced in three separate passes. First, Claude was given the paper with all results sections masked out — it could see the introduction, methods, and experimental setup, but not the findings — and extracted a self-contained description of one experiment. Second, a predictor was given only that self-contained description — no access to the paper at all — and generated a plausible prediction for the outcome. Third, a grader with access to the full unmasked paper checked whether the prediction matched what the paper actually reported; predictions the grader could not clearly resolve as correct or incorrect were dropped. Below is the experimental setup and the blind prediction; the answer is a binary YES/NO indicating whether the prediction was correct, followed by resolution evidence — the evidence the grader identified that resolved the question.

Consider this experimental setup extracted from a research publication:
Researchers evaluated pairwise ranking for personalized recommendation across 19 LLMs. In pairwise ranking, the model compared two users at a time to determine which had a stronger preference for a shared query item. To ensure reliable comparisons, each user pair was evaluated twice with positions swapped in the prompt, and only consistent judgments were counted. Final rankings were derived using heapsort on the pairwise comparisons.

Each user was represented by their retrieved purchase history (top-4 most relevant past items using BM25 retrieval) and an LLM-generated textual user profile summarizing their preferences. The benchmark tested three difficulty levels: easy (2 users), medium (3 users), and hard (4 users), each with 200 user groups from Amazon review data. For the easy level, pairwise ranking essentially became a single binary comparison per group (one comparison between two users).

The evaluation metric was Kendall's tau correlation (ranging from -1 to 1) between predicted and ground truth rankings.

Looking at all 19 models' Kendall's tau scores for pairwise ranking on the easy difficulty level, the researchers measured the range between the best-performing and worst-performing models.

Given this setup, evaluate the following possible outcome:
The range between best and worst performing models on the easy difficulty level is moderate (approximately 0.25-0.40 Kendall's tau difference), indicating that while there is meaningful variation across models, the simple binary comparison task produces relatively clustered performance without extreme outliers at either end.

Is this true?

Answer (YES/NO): YES